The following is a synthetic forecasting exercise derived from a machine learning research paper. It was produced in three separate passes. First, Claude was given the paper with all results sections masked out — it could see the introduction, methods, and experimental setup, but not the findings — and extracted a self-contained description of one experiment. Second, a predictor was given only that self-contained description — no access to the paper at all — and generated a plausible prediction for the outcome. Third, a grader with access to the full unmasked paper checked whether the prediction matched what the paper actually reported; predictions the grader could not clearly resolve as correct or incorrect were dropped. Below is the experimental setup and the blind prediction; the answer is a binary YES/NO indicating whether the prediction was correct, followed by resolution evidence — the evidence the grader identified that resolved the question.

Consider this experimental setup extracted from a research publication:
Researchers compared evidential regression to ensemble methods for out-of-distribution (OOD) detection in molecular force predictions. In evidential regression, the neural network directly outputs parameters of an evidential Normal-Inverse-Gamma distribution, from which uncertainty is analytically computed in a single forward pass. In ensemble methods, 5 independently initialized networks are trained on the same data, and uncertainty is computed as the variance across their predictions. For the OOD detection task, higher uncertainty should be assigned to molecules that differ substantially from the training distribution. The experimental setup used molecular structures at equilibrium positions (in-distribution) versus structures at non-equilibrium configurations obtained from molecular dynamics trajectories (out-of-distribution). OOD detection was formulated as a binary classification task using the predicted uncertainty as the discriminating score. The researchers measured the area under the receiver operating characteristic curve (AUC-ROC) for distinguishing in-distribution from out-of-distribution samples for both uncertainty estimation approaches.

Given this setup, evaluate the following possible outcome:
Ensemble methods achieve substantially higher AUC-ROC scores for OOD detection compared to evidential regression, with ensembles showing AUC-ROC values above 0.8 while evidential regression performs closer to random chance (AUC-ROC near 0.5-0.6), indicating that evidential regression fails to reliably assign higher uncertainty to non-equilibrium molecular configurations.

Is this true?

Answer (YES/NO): YES